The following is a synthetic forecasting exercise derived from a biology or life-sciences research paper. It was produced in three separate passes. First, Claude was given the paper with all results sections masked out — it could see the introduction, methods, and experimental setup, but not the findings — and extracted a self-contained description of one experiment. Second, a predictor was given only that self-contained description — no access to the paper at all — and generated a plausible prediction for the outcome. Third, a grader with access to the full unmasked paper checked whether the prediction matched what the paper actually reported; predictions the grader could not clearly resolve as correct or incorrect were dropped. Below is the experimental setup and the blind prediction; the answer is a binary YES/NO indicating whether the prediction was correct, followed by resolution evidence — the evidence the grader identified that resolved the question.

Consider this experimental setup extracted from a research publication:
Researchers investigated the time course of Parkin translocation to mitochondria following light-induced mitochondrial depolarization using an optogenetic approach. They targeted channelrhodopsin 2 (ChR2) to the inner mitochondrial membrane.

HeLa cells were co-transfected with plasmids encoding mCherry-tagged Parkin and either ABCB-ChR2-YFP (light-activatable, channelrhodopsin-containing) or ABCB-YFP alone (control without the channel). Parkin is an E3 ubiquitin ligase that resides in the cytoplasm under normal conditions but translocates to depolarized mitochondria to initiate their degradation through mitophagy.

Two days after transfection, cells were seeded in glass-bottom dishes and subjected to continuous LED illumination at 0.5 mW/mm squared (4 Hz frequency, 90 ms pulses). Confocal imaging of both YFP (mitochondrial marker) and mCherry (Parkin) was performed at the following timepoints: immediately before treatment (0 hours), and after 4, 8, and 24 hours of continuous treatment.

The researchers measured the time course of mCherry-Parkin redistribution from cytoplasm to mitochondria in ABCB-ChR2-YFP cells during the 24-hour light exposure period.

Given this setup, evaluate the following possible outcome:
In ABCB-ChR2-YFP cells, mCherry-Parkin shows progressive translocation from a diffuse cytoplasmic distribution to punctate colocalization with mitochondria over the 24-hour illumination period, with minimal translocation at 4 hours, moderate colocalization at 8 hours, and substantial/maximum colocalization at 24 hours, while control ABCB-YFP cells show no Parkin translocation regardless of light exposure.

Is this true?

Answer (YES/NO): NO